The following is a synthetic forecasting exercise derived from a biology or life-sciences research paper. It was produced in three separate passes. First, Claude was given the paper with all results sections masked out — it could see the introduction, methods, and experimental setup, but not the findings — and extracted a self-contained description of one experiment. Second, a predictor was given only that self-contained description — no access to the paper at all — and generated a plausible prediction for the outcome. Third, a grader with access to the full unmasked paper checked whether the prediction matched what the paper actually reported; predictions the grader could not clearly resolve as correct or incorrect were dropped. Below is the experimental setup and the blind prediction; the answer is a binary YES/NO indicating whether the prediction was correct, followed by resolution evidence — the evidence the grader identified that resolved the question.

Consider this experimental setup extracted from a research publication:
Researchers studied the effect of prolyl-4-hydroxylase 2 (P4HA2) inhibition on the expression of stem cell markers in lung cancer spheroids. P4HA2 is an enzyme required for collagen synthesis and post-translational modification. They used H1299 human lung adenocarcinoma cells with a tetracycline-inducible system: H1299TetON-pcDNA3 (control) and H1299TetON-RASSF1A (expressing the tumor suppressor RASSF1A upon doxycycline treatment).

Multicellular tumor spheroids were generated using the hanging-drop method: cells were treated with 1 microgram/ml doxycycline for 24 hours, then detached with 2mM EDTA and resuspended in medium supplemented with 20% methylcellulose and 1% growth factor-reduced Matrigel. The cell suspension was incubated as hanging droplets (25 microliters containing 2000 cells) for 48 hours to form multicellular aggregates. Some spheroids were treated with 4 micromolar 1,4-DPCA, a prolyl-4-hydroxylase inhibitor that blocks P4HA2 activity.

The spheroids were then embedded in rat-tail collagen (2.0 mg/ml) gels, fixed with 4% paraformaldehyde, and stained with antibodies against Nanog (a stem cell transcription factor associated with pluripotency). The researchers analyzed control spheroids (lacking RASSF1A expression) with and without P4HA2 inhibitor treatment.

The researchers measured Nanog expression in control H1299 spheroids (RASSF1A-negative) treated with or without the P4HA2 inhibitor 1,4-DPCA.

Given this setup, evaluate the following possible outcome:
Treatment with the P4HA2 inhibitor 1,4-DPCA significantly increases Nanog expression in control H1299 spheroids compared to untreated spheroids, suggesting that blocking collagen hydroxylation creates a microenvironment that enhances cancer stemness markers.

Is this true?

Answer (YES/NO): NO